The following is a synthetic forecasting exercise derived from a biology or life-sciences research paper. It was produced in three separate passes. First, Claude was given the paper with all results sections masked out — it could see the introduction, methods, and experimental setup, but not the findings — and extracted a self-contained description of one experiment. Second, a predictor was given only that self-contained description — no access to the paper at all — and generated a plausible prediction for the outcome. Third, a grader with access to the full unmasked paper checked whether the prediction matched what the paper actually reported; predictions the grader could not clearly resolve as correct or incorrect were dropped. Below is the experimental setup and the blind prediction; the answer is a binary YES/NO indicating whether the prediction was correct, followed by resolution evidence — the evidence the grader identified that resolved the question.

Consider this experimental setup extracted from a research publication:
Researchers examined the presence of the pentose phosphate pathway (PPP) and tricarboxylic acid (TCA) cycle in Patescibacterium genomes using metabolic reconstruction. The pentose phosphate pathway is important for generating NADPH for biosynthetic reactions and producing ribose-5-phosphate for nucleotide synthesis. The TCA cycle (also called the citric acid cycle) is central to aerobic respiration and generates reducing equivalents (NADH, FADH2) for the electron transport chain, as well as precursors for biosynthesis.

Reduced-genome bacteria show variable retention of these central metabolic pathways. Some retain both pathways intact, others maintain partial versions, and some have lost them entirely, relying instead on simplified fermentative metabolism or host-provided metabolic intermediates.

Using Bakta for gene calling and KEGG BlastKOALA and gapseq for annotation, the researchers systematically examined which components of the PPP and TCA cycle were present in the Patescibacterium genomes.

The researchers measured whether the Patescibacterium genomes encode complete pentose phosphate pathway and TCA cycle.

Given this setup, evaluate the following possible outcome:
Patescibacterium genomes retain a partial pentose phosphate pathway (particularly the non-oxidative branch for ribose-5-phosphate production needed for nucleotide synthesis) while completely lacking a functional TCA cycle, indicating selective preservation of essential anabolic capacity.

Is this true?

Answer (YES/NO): NO